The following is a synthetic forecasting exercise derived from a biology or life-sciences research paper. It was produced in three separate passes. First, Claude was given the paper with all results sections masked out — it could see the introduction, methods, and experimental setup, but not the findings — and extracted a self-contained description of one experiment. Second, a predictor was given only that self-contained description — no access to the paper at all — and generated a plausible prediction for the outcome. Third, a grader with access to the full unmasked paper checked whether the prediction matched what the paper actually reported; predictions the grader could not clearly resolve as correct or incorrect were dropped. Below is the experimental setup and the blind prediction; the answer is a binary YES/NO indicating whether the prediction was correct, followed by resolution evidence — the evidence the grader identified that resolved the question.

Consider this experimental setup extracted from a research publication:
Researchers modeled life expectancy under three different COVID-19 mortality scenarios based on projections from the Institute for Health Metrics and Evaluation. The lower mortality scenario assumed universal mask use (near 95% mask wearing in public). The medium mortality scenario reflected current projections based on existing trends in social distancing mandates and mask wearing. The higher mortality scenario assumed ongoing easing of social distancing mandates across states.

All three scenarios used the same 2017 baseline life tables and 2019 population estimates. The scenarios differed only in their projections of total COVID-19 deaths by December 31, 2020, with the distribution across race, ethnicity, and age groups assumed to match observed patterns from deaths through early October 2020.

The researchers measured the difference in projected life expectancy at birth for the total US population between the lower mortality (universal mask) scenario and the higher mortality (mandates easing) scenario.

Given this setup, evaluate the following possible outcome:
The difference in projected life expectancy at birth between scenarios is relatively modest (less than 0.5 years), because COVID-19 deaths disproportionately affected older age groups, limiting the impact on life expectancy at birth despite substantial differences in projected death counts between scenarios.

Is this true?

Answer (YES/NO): YES